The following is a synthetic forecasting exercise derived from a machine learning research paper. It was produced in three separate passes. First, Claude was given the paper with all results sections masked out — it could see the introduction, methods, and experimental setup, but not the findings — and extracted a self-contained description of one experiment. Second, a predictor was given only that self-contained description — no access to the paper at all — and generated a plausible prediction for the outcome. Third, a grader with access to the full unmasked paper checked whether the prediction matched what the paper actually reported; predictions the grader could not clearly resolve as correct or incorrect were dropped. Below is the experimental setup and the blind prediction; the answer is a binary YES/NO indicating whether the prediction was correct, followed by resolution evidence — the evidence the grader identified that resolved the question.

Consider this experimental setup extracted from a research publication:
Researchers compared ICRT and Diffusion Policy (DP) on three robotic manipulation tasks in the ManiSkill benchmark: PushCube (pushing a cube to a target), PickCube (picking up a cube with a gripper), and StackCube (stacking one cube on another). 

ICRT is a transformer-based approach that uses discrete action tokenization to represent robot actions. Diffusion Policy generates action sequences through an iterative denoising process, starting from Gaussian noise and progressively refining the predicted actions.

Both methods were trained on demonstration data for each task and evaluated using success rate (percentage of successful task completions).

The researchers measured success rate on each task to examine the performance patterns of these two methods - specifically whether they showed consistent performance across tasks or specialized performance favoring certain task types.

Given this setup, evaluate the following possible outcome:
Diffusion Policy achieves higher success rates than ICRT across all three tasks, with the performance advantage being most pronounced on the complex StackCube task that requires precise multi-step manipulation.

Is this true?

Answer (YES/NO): NO